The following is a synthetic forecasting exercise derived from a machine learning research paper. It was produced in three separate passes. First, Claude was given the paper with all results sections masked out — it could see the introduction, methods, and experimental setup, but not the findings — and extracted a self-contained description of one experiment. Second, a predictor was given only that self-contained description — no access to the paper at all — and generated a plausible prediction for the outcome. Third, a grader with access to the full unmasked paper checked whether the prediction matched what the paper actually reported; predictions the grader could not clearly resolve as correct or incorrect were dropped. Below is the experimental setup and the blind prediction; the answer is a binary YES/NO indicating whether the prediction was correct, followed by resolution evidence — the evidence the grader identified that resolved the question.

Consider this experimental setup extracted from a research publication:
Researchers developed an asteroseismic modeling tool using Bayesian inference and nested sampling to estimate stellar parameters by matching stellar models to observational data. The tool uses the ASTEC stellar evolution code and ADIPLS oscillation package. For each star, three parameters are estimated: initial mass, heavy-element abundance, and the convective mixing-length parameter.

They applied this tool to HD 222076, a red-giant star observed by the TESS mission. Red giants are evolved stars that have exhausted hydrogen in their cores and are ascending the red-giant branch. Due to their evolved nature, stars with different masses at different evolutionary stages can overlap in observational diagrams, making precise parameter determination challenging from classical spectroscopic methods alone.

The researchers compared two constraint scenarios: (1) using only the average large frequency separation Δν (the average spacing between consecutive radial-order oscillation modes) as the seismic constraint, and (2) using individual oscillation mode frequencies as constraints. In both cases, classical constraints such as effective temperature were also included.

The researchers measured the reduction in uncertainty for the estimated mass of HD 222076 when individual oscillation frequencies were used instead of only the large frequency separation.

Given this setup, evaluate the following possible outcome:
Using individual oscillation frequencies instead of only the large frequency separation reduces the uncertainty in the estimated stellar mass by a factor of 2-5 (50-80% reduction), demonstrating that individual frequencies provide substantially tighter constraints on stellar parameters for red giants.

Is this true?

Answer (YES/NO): NO